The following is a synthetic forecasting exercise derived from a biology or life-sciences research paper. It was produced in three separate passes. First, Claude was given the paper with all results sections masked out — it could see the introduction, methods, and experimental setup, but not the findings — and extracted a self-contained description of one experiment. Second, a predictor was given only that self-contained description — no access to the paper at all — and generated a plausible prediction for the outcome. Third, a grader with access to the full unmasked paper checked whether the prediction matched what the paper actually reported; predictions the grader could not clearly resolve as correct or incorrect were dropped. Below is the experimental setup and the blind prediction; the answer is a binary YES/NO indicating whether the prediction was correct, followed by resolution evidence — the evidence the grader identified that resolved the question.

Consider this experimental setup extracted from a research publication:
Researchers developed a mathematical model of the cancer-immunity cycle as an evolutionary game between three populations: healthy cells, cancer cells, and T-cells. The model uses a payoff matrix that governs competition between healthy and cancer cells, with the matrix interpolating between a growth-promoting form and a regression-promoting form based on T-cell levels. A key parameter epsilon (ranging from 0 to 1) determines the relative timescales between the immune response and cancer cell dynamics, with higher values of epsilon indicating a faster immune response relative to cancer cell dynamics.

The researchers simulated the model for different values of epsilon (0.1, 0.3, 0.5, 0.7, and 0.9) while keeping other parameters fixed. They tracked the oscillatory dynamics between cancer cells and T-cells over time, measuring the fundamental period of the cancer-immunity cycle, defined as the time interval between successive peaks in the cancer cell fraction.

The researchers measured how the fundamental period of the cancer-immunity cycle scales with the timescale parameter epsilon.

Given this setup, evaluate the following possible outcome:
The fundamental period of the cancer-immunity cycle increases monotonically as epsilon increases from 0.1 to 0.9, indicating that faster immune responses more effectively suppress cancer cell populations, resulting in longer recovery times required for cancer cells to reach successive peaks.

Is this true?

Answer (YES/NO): NO